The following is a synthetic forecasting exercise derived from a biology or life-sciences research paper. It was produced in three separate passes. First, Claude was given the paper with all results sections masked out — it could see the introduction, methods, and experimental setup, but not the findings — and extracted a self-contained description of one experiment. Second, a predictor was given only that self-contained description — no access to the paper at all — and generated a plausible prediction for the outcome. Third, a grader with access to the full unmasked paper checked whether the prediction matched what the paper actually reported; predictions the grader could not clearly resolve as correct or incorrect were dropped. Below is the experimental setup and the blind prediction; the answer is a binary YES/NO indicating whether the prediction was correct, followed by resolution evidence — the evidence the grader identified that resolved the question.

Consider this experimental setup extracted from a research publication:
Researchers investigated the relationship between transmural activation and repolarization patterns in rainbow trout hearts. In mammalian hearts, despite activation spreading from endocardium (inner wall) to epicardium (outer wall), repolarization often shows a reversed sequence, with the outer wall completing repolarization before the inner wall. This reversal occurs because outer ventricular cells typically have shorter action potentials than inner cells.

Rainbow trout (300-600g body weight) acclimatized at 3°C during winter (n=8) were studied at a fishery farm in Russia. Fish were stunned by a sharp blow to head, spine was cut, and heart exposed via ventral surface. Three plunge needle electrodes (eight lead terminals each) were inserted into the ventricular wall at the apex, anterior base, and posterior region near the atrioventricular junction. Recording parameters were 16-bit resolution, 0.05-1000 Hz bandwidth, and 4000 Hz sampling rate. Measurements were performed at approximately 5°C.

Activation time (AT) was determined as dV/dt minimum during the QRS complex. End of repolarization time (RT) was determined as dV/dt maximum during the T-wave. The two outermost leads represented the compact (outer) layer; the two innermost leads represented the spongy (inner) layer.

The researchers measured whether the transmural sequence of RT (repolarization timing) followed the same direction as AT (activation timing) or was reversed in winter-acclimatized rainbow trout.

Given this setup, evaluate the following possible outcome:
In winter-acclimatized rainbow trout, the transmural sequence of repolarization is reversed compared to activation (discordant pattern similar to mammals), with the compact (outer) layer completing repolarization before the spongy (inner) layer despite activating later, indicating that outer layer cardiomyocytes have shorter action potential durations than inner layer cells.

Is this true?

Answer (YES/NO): YES